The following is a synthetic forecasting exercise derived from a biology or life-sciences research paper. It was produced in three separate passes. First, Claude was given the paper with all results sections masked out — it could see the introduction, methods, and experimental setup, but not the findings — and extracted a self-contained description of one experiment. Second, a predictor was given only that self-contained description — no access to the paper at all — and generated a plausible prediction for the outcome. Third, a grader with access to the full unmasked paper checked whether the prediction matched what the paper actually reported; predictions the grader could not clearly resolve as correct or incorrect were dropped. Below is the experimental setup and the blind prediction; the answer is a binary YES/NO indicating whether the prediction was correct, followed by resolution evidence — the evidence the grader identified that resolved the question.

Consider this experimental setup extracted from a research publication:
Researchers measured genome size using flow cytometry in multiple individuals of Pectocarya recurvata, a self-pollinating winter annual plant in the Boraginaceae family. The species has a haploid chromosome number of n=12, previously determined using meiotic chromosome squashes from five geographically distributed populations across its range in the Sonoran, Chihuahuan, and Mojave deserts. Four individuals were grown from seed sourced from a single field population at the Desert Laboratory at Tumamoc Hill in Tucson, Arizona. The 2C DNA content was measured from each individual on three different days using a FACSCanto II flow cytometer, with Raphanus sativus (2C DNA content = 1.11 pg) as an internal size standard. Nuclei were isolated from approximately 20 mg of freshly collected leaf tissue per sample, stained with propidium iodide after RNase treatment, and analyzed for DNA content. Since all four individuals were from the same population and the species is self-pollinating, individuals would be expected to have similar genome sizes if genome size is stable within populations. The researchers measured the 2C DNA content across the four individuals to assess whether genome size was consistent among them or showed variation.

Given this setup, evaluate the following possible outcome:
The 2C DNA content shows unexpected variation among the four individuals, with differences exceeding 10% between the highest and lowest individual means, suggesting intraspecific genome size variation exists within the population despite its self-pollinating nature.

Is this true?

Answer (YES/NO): NO